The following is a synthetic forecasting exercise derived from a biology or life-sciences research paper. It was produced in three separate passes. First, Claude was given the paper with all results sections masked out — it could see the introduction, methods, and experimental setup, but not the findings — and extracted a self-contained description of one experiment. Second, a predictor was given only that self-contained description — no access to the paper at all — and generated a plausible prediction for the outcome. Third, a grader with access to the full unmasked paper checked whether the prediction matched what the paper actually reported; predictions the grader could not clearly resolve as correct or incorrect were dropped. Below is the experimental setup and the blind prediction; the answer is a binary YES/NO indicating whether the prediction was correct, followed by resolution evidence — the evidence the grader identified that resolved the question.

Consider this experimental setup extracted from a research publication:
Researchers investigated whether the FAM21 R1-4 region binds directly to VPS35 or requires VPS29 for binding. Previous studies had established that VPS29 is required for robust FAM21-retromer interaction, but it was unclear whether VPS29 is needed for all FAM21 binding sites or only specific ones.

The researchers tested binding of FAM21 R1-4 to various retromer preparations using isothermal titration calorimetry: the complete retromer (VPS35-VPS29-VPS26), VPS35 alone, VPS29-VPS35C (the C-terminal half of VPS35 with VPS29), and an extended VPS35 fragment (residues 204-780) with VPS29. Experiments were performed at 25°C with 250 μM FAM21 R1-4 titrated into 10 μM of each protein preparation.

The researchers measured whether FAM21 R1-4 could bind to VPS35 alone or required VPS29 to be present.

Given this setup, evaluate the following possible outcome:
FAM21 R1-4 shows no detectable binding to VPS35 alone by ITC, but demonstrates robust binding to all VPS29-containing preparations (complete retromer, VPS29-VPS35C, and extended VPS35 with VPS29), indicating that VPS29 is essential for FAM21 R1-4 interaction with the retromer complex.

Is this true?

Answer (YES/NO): NO